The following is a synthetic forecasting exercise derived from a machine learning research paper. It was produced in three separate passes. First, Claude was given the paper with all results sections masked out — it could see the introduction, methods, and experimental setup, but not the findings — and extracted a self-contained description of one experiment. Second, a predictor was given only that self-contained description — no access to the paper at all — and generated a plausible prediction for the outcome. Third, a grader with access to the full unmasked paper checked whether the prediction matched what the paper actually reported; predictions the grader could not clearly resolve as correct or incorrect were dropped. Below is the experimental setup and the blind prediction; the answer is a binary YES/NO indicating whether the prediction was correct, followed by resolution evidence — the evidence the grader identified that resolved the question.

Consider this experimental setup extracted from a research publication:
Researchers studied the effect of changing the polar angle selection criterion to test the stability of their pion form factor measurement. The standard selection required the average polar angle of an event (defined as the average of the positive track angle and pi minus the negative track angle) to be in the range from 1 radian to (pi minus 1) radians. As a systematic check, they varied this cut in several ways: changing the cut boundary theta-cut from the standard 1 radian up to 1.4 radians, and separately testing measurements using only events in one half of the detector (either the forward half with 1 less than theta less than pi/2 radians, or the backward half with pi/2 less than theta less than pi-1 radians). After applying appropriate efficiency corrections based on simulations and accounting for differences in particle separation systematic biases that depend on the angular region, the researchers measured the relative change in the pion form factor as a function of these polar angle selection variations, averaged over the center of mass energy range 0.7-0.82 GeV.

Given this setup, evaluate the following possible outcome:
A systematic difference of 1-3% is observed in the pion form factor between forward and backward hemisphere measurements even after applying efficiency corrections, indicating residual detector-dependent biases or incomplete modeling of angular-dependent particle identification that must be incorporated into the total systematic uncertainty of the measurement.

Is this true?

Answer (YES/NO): NO